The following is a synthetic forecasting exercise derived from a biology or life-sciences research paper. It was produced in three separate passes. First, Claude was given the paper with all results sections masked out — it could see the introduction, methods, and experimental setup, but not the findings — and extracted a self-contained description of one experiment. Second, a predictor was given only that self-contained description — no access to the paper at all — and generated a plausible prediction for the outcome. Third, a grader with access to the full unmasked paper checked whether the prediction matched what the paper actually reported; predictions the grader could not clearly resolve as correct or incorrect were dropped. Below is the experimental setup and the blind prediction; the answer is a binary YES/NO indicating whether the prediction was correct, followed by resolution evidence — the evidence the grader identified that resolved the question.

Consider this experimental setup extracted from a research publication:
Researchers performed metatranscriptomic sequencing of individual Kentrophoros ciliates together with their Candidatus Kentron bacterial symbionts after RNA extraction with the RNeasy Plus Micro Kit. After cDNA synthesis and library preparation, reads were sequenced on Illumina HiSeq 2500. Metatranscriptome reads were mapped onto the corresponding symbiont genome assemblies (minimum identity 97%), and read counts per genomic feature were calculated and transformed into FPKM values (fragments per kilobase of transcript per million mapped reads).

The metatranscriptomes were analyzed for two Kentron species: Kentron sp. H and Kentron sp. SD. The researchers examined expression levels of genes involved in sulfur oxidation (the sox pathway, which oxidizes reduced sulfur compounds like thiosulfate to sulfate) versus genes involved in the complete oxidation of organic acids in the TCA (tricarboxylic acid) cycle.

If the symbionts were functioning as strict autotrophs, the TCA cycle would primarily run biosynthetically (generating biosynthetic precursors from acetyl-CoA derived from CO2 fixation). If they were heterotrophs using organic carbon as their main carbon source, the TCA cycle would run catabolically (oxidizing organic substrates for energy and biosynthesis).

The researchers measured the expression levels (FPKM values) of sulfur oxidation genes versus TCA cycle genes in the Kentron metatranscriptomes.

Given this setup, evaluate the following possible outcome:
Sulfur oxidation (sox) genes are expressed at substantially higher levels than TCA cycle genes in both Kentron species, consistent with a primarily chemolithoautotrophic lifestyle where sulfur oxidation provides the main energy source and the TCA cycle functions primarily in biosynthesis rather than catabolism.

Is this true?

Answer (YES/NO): NO